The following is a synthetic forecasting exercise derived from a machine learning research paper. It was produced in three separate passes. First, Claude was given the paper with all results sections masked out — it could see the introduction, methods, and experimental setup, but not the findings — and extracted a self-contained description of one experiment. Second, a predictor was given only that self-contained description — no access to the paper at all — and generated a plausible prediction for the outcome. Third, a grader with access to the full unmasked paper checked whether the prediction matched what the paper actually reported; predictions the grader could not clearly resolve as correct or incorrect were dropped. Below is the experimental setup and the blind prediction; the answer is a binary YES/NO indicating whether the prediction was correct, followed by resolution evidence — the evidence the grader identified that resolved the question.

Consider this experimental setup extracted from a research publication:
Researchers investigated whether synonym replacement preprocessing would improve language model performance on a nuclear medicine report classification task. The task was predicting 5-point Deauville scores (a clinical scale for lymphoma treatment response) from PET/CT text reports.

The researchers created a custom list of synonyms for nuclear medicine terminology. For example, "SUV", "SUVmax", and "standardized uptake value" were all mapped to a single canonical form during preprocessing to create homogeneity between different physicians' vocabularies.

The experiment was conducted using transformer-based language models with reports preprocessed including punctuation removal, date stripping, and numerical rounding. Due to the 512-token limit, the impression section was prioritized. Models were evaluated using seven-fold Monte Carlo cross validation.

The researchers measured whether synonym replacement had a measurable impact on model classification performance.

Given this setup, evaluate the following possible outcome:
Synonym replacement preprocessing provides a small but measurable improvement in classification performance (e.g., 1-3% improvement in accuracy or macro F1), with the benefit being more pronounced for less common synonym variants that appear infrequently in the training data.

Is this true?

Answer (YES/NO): NO